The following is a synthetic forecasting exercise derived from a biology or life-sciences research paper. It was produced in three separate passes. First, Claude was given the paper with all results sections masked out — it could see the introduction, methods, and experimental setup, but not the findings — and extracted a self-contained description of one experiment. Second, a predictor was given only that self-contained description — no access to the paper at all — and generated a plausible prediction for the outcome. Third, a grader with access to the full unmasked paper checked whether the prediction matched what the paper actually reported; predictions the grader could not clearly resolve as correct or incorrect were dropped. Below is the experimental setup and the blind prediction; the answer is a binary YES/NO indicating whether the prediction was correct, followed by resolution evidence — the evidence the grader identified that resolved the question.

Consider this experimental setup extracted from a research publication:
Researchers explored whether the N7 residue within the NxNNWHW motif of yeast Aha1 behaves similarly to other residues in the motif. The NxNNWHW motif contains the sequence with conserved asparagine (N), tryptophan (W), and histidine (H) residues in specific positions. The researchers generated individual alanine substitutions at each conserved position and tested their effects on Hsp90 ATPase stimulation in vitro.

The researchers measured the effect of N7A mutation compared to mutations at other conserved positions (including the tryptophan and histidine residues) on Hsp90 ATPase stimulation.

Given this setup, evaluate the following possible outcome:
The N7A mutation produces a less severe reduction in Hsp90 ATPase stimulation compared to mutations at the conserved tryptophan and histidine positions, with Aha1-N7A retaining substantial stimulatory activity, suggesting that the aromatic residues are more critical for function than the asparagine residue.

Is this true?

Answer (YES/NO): YES